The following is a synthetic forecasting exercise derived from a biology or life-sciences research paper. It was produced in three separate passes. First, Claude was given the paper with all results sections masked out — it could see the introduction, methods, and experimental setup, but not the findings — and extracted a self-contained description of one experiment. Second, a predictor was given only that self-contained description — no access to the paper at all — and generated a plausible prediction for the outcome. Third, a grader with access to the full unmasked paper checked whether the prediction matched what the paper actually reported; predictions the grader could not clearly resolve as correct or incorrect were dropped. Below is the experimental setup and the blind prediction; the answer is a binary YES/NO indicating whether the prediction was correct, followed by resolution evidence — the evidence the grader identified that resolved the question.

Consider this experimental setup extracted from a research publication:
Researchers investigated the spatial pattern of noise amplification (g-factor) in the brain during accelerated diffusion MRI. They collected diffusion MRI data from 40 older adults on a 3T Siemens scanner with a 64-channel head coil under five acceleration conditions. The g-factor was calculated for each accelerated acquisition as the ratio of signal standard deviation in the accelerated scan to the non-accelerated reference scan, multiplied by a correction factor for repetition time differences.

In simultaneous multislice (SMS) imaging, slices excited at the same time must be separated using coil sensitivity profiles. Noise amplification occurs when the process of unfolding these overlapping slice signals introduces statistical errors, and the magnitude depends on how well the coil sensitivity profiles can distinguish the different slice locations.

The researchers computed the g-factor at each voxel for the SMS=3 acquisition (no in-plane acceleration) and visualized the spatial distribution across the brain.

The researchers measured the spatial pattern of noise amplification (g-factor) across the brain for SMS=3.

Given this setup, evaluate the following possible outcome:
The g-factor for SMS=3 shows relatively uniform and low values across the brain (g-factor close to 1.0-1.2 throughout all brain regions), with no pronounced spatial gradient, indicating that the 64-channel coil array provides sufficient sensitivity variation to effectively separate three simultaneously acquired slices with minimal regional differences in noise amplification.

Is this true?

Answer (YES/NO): NO